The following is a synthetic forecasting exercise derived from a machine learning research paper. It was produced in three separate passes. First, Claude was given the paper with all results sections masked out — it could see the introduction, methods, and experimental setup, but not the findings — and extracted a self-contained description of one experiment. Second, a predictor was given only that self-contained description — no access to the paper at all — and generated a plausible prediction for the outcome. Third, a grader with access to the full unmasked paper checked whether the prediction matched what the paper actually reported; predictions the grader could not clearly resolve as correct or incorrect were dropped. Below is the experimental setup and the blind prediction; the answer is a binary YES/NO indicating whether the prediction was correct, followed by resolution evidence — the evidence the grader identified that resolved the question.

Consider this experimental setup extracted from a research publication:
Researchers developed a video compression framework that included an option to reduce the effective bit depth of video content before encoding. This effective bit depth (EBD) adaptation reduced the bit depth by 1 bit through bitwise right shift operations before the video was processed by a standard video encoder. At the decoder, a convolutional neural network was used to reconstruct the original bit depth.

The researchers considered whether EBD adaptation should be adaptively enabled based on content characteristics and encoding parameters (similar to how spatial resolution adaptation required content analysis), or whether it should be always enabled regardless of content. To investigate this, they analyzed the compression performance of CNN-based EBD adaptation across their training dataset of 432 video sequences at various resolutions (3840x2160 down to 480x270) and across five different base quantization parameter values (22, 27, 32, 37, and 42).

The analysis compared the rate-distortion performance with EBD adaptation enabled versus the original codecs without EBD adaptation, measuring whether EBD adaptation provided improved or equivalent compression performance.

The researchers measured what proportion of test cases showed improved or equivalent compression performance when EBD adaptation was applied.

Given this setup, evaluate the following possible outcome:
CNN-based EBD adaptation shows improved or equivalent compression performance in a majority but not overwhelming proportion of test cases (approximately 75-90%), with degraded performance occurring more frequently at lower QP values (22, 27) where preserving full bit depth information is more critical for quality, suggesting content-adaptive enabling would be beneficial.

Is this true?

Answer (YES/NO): NO